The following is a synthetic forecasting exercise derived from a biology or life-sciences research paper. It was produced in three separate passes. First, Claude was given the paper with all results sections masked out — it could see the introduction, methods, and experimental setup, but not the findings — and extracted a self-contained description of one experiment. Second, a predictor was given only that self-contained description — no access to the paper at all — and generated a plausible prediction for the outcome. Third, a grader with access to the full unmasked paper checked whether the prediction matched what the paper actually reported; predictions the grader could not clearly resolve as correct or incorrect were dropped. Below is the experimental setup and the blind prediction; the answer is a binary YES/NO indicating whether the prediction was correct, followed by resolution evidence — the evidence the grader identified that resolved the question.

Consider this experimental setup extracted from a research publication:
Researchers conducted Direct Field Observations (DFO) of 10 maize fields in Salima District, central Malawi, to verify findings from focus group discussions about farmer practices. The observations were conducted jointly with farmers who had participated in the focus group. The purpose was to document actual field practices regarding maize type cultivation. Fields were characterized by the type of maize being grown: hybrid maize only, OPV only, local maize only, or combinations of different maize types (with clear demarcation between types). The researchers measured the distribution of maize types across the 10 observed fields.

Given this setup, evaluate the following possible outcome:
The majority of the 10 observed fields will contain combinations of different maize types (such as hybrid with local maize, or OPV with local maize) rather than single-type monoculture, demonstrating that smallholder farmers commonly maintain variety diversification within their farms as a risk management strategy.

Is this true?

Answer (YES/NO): NO